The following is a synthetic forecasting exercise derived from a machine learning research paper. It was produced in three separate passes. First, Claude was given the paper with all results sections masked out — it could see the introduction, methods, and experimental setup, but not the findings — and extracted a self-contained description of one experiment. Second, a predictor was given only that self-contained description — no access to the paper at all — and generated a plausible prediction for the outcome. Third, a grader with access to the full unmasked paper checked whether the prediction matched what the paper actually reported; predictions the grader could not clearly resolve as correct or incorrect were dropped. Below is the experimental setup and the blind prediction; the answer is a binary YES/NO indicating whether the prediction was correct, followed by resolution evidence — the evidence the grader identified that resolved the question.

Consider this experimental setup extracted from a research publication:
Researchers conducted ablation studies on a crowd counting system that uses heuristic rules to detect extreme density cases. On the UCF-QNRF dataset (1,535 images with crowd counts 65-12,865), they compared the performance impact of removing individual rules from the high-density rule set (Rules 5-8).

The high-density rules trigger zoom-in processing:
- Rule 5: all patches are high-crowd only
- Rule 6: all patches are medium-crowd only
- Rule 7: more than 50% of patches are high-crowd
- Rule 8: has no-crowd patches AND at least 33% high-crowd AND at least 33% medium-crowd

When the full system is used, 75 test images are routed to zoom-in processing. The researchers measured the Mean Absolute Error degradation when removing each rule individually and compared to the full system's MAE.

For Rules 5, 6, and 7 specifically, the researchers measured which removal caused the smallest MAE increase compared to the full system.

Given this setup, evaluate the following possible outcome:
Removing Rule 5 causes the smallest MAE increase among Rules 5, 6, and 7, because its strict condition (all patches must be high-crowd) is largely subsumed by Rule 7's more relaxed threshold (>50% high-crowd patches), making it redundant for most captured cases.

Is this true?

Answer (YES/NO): NO